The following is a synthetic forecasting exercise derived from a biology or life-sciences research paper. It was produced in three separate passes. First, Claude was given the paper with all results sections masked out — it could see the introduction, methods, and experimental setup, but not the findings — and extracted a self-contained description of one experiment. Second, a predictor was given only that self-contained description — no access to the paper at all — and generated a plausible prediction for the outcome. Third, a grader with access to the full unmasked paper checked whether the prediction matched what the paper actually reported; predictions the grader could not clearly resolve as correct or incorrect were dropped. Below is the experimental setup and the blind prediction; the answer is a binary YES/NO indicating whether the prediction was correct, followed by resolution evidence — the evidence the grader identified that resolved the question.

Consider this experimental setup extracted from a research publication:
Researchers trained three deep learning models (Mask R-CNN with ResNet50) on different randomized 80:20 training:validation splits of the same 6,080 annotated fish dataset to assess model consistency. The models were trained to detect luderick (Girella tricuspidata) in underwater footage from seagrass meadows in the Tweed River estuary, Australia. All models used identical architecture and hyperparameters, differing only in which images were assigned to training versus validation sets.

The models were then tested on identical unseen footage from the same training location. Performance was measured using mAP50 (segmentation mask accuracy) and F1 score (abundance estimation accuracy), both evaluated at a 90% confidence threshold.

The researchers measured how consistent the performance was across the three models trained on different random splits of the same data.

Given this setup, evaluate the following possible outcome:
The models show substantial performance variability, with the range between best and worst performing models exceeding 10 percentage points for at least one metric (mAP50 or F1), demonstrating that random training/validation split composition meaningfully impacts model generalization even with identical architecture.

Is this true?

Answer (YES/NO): NO